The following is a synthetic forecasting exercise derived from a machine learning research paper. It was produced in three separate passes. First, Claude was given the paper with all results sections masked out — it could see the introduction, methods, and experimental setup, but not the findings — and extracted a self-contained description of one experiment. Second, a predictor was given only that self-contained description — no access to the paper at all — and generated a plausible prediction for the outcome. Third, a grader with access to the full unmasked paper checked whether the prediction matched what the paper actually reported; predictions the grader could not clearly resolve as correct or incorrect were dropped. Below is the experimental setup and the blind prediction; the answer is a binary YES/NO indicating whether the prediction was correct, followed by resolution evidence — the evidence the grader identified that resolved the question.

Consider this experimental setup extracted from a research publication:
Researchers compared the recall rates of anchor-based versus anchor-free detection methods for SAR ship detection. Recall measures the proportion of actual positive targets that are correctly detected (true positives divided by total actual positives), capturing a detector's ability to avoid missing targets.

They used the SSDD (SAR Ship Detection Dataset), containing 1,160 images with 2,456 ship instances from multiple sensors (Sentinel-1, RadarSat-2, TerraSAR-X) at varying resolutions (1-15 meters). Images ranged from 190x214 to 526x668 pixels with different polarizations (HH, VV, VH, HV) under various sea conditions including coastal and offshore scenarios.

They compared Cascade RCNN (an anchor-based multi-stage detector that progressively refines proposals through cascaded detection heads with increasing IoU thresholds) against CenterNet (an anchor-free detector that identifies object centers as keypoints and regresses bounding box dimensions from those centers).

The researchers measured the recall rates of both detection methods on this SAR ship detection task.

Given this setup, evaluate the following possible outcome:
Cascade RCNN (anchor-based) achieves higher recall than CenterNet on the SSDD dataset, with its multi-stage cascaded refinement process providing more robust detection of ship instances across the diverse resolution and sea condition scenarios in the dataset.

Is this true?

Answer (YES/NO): NO